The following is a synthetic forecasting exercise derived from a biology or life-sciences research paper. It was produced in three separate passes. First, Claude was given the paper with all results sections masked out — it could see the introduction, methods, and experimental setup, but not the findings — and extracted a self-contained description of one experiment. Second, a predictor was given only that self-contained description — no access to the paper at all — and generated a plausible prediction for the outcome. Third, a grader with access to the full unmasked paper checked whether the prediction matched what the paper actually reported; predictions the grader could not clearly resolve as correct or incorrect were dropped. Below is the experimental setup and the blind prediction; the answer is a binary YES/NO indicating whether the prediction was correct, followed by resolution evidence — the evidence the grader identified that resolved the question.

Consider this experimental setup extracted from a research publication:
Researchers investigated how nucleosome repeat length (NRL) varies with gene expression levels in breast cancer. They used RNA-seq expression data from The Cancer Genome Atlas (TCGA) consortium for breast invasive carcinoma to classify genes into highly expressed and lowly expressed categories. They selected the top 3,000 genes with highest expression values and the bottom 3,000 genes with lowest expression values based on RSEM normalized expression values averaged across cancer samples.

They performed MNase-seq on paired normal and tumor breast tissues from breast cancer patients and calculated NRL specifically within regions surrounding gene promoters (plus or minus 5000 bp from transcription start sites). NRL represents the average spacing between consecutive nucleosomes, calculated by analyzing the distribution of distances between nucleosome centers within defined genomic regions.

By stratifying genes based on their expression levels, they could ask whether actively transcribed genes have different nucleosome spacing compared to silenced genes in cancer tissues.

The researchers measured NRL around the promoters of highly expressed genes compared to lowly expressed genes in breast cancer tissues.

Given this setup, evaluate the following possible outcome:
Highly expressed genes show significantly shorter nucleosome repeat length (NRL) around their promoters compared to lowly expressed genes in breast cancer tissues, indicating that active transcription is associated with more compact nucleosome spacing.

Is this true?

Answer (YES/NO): YES